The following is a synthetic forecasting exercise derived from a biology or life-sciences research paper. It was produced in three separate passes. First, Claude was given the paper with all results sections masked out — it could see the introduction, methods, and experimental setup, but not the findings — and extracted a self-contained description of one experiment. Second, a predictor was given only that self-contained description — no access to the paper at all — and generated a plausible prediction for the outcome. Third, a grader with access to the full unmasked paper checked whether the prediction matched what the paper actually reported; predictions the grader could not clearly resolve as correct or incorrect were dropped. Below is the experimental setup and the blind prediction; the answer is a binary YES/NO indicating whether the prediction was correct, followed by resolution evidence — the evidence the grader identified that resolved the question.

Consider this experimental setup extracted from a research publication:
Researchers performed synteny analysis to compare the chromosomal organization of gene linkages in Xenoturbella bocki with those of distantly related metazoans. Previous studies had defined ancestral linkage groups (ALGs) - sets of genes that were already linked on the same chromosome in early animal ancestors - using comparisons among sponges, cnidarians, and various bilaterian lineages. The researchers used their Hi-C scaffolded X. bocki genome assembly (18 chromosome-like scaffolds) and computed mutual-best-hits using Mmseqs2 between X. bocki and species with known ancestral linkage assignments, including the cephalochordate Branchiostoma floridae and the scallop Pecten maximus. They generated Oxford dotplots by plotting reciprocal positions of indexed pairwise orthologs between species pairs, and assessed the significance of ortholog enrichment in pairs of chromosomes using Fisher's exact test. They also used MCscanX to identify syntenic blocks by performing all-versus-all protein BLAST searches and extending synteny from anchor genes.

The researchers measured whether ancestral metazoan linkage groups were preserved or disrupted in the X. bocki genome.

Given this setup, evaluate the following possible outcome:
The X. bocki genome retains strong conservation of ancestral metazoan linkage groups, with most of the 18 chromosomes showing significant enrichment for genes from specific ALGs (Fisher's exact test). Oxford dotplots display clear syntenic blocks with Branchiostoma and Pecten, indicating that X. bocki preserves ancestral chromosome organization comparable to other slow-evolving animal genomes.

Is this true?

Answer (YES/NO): YES